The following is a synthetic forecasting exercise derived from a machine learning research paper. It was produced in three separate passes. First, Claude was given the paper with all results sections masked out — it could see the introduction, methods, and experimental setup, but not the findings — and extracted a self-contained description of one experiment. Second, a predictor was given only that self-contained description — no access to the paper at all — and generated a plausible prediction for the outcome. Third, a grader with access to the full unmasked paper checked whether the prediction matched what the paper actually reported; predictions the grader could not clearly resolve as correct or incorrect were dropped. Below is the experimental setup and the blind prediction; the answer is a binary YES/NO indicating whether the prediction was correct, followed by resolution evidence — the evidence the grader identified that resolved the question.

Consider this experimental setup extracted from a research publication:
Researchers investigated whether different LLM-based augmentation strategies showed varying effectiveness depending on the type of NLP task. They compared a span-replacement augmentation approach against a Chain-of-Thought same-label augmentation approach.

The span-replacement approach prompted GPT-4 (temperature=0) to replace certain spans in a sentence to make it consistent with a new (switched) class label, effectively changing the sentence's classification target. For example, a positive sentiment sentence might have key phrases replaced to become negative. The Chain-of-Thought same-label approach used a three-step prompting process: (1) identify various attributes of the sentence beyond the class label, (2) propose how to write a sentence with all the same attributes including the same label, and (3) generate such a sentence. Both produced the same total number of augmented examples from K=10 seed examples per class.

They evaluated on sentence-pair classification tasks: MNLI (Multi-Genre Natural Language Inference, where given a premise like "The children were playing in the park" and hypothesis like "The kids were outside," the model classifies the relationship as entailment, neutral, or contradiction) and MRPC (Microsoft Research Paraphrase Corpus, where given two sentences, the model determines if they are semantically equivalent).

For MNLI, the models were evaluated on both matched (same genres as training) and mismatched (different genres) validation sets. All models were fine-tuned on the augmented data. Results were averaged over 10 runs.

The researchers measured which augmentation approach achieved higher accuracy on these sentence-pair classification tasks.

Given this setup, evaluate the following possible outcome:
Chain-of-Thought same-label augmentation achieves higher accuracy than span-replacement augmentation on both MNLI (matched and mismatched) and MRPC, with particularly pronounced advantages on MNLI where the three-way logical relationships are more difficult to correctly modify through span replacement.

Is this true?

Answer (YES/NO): NO